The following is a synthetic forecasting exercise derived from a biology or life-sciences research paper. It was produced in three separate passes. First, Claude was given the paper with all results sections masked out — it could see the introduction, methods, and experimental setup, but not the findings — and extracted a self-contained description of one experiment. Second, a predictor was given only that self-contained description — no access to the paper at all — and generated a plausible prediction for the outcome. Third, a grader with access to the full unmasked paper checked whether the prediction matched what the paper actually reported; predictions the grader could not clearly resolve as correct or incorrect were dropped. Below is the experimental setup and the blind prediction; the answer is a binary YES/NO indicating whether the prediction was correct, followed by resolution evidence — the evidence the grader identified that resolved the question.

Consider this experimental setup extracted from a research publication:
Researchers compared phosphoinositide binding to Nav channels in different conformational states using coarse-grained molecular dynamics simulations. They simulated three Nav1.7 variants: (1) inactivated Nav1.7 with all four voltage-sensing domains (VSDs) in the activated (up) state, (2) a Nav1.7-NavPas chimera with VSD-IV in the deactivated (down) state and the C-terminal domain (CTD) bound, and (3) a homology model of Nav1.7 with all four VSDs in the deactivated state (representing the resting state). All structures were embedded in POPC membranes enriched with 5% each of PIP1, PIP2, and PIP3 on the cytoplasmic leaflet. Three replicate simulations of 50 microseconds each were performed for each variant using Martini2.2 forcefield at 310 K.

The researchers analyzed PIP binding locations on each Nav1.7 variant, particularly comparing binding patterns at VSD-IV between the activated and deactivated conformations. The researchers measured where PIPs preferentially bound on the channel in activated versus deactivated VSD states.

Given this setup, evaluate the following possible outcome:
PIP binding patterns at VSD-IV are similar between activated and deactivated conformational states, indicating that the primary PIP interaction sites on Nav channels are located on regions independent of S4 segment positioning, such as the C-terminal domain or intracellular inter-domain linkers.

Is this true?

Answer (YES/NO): NO